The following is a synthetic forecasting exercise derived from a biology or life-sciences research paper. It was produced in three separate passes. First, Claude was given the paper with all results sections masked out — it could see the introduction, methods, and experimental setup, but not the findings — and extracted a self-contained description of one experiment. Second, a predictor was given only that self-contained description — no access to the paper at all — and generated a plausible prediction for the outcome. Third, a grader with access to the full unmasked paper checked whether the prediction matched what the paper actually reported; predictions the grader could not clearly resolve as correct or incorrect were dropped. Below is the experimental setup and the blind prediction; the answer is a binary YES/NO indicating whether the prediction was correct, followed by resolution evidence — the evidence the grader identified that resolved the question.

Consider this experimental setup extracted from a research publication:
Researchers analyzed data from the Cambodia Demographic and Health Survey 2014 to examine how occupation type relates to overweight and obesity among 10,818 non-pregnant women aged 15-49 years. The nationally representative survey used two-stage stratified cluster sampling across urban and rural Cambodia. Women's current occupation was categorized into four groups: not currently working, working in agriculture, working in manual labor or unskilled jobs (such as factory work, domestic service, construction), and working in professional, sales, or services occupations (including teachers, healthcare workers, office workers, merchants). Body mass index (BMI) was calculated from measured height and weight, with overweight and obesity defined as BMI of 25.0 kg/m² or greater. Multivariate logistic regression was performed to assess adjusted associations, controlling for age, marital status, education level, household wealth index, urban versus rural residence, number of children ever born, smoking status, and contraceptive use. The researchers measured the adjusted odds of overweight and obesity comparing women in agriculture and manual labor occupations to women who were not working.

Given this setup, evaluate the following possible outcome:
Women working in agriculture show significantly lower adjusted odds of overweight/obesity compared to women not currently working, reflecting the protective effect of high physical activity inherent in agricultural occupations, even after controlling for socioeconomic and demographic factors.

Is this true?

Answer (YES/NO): YES